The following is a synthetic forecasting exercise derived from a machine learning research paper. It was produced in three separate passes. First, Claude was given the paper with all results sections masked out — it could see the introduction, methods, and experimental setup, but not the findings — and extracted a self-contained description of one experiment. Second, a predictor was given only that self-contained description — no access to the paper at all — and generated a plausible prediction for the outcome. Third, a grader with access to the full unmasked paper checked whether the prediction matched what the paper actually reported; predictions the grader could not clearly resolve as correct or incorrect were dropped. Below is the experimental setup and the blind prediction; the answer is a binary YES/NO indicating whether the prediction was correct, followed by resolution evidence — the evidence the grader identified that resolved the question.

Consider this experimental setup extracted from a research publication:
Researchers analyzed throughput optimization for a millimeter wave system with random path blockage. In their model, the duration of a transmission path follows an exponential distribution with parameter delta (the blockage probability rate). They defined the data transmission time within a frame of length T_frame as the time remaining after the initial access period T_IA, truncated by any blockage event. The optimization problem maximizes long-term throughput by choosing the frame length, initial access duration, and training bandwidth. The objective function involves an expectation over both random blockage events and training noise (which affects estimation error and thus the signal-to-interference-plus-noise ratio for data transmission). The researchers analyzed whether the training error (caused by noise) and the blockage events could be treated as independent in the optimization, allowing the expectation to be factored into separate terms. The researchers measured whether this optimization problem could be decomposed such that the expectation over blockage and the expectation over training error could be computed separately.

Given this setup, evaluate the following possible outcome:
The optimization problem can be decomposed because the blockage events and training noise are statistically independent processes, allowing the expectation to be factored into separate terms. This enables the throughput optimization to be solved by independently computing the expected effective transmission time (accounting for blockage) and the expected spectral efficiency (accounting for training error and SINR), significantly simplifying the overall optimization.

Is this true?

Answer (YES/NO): YES